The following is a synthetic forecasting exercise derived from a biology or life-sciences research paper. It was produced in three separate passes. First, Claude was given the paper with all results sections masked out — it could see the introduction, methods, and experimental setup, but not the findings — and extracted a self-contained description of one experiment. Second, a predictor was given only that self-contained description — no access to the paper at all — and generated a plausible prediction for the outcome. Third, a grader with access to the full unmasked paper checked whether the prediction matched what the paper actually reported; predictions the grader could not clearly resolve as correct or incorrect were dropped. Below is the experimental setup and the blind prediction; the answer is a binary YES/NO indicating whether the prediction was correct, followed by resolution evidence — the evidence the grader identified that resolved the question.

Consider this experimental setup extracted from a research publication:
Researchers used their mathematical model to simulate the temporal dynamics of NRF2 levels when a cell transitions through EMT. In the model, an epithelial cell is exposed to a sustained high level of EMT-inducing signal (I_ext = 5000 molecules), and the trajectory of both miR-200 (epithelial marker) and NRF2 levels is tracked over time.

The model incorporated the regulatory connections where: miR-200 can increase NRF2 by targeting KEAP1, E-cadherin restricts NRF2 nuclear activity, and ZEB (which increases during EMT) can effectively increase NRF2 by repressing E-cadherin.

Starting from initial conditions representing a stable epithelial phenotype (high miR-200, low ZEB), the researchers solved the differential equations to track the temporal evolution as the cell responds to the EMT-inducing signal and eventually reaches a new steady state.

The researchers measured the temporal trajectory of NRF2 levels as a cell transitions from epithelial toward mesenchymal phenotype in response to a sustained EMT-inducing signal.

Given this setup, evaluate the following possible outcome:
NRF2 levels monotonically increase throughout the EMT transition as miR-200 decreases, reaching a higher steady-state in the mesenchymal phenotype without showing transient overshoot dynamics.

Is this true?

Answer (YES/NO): NO